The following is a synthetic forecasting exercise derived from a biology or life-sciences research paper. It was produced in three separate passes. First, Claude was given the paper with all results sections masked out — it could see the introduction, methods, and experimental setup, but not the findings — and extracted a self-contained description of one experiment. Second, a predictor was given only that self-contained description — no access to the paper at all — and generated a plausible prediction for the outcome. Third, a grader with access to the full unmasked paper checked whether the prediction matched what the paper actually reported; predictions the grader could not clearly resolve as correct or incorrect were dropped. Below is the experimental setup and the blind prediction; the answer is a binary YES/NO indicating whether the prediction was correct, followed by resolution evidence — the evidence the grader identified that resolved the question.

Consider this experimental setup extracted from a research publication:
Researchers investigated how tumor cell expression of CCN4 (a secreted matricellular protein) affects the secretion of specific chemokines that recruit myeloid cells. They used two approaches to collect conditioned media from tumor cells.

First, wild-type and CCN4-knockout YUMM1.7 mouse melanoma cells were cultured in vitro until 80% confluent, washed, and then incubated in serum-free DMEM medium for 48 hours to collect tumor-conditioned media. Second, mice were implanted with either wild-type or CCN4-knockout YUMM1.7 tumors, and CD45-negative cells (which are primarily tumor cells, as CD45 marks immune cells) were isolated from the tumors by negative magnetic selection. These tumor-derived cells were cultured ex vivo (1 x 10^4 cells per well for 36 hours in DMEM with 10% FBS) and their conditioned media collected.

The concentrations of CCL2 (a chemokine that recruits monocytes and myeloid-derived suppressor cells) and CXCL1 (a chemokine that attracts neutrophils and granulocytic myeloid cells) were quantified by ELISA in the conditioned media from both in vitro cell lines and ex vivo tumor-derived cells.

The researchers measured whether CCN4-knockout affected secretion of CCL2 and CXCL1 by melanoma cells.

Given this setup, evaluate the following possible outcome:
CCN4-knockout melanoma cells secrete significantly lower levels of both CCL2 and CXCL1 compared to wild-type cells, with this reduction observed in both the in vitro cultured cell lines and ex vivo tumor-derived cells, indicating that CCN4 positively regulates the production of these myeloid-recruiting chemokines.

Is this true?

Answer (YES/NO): YES